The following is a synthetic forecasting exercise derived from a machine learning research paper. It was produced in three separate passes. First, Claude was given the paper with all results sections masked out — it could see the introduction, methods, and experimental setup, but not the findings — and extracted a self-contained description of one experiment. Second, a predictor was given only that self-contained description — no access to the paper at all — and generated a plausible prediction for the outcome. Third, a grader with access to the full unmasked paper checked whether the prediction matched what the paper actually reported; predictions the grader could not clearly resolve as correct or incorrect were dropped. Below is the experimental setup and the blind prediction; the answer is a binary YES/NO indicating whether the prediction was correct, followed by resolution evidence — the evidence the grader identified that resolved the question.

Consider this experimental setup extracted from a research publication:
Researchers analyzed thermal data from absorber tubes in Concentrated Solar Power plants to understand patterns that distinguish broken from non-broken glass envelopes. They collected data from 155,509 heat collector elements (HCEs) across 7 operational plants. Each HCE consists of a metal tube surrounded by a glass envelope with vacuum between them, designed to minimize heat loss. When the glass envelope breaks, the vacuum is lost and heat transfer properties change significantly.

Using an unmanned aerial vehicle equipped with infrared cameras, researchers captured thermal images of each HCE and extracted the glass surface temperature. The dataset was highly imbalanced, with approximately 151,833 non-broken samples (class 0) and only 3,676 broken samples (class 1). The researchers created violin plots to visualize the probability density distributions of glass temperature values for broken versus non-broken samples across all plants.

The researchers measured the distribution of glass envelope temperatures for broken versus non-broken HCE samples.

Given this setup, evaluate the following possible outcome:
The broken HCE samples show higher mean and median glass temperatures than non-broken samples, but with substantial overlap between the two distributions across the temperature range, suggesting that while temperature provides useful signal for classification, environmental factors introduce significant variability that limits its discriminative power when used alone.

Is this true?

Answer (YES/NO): NO